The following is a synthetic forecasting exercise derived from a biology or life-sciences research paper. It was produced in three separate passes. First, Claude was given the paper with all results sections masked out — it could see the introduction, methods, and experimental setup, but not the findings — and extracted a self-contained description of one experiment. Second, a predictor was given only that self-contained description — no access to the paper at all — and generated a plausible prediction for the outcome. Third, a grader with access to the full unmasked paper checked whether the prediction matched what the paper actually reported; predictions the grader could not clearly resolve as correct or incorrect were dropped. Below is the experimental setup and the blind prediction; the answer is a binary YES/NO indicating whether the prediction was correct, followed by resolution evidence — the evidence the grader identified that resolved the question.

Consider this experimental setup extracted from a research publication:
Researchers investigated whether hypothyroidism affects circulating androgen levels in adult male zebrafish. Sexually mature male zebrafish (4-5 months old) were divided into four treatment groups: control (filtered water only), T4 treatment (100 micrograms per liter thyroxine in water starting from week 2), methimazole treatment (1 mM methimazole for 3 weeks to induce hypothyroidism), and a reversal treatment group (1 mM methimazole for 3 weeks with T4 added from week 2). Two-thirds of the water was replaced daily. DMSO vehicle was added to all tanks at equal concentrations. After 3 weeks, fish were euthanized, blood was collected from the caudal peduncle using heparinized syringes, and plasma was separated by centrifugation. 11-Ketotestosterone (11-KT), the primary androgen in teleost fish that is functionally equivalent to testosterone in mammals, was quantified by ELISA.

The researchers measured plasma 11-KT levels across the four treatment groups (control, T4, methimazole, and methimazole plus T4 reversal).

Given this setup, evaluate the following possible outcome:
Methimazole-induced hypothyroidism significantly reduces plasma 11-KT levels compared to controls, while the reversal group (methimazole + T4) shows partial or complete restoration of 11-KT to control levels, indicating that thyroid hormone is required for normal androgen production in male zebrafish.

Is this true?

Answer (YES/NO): YES